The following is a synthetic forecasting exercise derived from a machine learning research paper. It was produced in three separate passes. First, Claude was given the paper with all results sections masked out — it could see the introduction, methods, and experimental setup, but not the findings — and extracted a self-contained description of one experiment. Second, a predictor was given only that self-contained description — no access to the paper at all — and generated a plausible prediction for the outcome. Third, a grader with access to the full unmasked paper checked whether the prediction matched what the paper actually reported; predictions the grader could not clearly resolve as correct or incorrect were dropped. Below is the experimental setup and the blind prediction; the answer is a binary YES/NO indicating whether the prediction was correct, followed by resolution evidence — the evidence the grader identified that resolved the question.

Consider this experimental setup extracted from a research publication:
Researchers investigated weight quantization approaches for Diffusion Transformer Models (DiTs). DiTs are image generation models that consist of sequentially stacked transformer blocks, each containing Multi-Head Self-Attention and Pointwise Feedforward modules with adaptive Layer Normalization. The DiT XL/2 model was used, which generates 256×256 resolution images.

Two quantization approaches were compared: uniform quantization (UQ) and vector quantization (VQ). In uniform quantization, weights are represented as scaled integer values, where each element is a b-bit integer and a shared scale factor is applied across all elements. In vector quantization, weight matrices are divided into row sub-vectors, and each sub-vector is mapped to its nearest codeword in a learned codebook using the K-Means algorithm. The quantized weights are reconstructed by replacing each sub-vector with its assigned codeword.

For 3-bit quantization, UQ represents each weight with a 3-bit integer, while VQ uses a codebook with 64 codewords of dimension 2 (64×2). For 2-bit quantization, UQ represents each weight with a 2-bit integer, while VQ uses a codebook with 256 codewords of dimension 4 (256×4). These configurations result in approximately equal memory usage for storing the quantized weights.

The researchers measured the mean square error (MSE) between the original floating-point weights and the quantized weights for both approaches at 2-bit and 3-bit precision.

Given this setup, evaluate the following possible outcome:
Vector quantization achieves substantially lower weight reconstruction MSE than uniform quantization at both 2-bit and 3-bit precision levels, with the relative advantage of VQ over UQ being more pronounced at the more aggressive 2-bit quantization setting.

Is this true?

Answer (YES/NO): YES